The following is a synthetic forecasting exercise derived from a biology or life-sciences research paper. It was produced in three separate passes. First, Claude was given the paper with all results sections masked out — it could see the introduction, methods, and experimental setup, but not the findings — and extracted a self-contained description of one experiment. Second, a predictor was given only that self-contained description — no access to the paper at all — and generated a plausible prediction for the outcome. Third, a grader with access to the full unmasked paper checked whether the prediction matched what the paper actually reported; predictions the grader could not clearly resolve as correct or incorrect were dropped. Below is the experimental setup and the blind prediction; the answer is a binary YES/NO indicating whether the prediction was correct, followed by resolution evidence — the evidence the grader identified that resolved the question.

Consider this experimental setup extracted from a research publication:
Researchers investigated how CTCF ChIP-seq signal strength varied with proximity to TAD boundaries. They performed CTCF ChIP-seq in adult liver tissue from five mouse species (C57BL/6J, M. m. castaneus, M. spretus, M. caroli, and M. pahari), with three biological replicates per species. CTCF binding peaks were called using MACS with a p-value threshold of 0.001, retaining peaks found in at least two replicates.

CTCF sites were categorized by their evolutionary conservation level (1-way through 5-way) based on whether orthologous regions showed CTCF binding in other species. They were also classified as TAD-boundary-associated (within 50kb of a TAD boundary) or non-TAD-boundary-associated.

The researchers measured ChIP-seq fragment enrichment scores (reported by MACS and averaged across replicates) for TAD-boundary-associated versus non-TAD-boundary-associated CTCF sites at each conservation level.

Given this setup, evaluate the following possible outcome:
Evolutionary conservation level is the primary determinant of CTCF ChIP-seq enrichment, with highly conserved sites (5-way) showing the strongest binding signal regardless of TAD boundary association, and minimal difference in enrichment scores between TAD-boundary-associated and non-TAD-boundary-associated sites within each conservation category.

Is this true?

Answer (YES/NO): NO